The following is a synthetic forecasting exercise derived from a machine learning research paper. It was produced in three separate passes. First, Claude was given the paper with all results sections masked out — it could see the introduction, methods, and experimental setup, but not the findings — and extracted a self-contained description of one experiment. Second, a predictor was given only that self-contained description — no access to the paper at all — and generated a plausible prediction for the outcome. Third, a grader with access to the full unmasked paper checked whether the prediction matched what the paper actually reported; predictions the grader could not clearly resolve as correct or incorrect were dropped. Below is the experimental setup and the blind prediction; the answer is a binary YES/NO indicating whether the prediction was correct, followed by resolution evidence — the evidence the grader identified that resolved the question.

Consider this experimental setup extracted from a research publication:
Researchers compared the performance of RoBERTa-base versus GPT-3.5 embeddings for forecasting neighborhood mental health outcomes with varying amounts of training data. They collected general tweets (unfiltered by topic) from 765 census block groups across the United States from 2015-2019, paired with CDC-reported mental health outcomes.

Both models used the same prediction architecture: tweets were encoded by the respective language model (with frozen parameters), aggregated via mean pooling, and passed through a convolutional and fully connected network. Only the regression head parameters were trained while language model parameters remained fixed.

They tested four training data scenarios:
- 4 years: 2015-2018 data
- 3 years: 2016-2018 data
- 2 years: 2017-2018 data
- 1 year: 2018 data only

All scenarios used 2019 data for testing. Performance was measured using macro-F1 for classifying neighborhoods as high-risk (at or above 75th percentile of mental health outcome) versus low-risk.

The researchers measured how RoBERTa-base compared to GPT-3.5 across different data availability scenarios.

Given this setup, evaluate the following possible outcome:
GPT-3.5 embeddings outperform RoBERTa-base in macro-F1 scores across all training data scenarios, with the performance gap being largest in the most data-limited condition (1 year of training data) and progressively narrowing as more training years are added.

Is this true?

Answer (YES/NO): NO